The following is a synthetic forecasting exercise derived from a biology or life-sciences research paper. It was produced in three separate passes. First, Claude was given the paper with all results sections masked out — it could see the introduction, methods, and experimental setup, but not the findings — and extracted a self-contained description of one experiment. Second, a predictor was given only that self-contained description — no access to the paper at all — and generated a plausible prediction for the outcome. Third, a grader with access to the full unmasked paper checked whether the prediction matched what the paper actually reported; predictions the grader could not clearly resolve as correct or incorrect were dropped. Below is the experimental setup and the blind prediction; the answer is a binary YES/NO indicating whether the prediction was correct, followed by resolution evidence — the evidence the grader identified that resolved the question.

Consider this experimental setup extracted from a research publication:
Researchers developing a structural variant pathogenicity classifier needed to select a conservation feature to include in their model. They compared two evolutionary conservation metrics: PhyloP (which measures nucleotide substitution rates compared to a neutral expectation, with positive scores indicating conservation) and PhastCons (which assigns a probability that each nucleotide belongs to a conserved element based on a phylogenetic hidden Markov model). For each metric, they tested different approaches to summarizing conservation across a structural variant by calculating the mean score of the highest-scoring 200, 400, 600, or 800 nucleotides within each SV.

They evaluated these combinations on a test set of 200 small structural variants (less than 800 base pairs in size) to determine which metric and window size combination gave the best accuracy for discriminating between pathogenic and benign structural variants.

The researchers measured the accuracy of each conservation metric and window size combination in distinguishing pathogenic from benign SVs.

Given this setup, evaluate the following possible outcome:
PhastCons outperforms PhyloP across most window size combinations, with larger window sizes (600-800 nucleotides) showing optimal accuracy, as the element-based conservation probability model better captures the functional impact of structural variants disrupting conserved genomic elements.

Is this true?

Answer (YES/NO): NO